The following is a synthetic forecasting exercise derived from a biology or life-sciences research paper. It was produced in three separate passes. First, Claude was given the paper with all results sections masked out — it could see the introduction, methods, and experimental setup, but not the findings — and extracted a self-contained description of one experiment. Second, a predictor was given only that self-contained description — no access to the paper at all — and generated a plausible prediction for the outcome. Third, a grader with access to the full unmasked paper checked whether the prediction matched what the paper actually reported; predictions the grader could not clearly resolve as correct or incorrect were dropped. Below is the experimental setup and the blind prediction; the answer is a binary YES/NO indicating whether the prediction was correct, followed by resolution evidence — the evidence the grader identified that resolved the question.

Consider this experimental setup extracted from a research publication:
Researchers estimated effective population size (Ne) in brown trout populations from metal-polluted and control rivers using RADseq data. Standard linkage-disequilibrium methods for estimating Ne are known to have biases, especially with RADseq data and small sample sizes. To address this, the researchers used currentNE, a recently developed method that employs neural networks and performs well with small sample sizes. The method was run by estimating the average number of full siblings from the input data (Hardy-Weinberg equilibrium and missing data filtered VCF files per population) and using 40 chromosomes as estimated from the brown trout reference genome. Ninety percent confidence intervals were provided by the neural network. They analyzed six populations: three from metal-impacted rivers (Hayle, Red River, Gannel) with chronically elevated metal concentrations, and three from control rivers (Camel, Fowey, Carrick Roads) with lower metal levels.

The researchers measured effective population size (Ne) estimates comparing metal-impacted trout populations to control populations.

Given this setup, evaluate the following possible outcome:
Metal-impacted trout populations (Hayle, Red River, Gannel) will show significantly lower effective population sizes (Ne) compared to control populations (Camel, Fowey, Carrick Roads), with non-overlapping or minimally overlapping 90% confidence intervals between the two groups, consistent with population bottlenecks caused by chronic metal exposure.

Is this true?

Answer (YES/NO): NO